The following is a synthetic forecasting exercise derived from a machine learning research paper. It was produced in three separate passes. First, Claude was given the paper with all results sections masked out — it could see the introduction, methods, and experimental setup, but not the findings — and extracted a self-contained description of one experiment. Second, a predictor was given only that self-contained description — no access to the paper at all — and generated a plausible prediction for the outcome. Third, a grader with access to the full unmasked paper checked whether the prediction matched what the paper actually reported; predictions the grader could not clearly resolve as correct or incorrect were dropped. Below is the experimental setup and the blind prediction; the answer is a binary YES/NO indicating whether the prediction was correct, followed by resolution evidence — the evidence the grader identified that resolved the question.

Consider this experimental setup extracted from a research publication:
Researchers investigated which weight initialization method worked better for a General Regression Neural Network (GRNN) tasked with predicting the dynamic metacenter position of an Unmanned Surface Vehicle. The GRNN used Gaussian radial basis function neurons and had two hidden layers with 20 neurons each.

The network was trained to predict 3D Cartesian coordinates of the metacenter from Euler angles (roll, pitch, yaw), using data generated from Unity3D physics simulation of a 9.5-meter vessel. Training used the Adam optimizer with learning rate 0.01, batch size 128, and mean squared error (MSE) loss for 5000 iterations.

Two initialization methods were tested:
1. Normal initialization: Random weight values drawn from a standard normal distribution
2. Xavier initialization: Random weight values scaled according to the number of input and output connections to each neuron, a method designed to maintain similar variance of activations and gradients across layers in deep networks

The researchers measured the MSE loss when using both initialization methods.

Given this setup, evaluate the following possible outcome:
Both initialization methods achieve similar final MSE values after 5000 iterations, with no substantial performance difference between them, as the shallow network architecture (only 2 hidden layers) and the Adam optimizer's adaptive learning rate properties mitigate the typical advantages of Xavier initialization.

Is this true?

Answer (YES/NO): NO